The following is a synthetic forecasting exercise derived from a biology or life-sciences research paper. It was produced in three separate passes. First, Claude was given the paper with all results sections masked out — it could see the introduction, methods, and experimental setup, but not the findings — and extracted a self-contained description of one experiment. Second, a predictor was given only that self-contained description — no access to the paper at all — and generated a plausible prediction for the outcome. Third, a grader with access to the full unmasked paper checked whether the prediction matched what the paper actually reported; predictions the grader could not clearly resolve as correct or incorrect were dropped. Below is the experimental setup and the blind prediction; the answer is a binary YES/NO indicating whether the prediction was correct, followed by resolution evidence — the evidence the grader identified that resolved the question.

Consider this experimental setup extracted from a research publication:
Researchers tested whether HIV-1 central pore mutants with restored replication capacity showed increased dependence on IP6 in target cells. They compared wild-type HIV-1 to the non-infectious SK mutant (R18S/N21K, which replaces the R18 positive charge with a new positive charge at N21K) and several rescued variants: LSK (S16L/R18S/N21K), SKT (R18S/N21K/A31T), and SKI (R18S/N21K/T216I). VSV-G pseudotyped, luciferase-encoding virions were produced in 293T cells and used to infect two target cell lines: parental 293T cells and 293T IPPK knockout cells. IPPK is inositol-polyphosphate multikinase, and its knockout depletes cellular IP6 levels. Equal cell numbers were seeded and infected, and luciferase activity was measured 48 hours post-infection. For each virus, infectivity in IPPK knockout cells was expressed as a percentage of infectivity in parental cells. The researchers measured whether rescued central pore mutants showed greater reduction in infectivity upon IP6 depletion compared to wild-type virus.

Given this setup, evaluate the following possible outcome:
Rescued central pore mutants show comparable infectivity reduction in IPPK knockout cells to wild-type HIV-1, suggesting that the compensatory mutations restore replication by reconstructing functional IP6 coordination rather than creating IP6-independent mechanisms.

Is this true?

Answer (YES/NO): NO